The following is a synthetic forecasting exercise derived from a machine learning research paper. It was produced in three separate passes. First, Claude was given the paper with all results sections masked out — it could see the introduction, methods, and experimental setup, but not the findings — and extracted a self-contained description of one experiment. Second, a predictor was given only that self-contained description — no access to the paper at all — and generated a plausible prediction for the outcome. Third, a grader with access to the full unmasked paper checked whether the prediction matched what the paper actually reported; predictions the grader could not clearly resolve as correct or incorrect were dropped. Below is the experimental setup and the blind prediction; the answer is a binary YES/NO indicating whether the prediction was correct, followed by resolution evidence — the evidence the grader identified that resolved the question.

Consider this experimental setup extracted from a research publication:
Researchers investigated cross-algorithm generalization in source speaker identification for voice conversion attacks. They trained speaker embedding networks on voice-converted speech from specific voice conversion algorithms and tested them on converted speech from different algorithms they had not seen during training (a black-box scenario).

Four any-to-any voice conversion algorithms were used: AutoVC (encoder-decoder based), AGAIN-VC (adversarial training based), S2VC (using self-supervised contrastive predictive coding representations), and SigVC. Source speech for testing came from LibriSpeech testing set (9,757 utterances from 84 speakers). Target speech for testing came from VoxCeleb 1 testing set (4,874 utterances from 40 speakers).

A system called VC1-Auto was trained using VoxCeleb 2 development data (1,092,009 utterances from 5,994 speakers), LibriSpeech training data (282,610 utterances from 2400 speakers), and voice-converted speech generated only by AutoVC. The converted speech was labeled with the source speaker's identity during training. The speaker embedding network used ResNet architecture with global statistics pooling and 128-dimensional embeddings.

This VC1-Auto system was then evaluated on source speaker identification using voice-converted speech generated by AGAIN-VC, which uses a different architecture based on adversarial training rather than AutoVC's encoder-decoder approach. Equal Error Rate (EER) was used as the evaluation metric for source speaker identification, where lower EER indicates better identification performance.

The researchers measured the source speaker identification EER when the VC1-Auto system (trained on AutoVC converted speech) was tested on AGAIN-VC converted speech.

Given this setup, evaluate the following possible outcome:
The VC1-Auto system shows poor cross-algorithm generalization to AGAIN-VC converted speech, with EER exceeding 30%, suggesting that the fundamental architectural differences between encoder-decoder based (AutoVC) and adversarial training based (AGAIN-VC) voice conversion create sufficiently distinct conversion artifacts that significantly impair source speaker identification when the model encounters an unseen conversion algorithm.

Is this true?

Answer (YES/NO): YES